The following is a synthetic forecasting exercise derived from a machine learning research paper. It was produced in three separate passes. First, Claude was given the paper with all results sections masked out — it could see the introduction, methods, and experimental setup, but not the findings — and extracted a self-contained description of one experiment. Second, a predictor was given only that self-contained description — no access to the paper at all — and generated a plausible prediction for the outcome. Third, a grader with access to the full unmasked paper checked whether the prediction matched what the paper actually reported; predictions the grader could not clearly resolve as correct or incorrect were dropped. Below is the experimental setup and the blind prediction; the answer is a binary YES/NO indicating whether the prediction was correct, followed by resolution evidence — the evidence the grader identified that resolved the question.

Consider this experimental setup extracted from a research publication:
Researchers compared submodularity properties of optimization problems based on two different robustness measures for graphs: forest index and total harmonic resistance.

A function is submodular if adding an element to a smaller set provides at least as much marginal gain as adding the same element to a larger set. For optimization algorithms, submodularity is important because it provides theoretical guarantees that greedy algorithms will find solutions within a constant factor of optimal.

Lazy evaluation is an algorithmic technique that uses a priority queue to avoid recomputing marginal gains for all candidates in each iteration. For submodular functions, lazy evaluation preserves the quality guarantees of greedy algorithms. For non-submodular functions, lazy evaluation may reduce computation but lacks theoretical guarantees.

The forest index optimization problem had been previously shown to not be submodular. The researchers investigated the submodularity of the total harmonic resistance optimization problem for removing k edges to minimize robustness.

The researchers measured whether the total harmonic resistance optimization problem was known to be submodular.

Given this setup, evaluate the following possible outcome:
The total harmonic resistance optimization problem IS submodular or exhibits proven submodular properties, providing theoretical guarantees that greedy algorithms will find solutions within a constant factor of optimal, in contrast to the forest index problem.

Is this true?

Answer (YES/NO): NO